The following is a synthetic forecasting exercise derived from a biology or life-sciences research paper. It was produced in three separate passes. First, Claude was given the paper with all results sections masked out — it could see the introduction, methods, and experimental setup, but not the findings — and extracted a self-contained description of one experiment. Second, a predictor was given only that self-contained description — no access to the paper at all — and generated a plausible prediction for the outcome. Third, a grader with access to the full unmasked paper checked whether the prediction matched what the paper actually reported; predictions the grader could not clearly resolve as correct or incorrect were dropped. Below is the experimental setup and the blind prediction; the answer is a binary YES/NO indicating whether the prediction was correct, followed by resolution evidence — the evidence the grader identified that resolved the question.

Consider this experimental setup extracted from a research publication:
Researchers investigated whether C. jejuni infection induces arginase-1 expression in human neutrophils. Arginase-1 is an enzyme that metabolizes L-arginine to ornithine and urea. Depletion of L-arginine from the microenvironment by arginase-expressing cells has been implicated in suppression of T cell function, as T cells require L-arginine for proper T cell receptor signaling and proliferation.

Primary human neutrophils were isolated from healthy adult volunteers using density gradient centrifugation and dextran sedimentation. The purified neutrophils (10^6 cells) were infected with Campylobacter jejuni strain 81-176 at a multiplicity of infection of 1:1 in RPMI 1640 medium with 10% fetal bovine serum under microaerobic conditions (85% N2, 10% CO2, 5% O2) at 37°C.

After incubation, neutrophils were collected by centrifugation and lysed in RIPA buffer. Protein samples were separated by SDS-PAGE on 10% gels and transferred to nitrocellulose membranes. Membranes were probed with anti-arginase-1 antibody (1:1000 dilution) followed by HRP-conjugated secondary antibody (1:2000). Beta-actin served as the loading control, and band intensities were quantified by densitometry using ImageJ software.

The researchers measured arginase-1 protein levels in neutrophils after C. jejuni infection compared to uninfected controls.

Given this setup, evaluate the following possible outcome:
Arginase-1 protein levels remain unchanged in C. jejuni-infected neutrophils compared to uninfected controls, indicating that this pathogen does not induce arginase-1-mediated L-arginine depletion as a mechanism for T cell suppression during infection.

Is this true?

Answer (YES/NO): NO